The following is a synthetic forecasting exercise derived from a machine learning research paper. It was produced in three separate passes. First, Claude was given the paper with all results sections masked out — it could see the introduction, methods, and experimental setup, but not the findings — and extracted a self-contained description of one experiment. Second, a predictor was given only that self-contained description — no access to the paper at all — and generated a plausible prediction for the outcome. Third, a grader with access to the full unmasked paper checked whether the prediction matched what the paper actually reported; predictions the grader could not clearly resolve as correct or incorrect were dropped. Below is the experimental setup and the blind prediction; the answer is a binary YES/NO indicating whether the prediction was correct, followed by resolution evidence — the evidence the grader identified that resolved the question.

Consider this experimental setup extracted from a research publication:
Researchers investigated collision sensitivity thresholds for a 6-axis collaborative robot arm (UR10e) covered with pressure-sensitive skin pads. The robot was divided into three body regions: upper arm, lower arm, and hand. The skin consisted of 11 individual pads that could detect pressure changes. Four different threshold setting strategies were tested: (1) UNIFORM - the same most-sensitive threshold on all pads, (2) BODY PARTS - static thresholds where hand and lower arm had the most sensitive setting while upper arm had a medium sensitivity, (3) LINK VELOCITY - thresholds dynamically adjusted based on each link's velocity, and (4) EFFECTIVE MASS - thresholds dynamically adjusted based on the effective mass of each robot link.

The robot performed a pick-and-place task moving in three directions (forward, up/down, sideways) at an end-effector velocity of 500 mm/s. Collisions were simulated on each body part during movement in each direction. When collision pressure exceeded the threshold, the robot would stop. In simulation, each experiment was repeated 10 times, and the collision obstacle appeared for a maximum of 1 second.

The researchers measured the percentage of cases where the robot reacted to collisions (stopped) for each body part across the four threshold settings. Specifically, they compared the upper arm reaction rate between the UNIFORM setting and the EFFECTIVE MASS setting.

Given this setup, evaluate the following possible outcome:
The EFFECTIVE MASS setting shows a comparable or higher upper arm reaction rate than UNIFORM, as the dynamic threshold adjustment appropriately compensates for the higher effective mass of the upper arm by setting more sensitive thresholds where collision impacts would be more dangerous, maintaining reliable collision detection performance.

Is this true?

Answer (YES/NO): NO